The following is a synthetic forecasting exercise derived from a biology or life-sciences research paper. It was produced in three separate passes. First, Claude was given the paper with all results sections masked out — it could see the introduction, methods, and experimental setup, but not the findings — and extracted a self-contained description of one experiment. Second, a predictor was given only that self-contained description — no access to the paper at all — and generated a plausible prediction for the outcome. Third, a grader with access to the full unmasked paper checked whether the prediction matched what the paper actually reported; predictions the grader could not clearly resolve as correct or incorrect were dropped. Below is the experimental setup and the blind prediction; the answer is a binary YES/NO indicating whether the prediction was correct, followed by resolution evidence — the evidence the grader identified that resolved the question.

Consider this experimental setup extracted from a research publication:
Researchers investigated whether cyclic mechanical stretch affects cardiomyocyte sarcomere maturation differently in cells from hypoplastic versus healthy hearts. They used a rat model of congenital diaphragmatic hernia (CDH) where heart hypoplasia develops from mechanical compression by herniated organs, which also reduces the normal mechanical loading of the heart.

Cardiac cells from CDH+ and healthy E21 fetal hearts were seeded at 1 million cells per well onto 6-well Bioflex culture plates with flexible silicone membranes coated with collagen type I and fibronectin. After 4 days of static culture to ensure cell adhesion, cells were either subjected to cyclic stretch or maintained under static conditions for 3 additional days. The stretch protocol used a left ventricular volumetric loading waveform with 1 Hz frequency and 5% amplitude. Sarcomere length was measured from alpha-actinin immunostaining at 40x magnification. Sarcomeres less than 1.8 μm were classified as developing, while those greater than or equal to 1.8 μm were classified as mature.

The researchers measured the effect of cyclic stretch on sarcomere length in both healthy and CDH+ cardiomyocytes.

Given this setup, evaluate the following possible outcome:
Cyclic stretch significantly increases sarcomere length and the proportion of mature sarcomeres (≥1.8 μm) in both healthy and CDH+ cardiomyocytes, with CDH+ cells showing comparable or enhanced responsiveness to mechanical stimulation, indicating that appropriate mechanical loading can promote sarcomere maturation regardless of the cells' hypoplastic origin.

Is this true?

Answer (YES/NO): NO